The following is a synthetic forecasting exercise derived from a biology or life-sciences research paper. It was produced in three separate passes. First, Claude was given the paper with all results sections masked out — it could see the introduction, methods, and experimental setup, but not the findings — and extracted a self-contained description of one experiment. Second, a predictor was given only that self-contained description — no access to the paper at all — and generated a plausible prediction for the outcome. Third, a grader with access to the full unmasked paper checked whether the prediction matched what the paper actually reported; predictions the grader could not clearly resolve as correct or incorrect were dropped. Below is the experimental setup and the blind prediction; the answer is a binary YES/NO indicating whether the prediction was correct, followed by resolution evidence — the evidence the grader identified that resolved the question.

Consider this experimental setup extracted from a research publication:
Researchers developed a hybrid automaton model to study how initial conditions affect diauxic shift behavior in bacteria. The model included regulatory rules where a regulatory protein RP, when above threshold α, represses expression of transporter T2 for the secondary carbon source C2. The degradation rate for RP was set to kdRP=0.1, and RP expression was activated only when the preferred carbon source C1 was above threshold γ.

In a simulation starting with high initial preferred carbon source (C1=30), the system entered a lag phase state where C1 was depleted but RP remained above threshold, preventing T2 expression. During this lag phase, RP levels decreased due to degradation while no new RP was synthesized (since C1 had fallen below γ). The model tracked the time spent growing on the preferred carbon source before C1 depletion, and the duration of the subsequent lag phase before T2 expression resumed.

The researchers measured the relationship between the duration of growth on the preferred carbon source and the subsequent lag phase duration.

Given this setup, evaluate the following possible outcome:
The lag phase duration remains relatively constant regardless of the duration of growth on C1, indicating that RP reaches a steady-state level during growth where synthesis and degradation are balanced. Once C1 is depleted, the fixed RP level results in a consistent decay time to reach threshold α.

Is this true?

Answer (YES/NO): NO